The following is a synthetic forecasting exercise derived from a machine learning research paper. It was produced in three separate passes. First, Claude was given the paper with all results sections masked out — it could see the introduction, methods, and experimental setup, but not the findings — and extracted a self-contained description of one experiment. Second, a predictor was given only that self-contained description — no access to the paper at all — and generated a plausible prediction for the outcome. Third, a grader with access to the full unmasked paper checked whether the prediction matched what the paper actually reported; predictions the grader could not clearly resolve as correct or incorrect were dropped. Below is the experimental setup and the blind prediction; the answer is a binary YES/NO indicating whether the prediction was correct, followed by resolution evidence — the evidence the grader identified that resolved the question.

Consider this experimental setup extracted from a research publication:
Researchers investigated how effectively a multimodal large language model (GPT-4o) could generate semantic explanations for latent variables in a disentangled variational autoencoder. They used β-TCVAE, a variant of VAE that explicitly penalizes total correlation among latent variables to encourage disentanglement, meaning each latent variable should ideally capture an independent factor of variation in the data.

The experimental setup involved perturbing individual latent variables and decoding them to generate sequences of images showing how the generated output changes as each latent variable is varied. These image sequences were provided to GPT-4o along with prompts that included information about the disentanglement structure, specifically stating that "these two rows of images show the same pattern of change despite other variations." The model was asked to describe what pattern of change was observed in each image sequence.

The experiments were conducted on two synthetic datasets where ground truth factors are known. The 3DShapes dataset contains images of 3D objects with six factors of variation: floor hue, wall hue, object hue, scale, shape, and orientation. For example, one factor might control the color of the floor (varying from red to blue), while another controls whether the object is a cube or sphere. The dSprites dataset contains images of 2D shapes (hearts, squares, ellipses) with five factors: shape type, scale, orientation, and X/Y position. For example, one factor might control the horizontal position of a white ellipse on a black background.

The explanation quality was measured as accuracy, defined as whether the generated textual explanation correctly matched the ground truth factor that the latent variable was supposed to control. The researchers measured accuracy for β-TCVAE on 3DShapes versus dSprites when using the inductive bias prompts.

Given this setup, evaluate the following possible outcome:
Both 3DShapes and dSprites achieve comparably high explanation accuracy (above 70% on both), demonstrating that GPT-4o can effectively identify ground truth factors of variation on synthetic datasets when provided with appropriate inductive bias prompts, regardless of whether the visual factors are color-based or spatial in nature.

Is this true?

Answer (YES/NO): NO